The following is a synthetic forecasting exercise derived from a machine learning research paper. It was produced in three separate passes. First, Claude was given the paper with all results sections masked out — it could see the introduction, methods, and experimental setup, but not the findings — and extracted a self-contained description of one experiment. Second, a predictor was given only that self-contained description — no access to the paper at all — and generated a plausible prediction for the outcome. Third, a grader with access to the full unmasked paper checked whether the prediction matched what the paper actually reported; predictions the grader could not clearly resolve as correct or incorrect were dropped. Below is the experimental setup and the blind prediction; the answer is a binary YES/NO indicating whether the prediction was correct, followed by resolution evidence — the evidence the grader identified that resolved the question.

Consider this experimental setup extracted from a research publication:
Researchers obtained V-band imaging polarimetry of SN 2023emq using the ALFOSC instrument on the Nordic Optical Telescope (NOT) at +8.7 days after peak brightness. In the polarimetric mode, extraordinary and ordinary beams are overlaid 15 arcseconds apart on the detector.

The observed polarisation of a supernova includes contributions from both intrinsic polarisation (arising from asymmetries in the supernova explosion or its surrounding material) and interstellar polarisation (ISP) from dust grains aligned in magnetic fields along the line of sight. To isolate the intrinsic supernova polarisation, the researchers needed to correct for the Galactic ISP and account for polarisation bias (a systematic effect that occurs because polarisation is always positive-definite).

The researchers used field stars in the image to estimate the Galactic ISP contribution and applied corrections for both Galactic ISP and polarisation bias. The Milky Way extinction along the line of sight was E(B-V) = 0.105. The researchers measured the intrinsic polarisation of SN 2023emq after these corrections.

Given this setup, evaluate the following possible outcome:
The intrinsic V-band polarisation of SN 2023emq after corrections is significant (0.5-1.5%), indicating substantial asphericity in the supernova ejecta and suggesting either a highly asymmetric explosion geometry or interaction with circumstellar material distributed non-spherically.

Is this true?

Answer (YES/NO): NO